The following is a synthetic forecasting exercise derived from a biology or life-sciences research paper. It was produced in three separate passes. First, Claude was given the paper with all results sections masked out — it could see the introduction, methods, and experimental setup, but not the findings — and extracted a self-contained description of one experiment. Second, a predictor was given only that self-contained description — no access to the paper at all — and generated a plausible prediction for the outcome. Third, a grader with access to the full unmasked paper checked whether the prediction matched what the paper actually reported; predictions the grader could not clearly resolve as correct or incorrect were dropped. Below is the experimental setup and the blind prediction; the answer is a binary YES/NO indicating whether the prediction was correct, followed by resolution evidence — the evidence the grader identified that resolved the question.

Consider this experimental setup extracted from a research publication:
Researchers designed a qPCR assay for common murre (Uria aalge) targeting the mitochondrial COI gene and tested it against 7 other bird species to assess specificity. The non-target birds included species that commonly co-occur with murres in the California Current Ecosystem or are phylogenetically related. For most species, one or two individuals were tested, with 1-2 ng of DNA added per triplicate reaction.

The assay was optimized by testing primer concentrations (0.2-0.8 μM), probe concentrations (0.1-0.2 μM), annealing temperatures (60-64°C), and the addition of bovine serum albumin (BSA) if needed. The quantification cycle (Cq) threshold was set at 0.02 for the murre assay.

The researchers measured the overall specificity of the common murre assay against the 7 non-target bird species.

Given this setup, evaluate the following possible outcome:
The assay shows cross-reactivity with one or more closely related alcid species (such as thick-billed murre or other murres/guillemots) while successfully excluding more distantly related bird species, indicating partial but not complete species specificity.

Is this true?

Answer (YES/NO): NO